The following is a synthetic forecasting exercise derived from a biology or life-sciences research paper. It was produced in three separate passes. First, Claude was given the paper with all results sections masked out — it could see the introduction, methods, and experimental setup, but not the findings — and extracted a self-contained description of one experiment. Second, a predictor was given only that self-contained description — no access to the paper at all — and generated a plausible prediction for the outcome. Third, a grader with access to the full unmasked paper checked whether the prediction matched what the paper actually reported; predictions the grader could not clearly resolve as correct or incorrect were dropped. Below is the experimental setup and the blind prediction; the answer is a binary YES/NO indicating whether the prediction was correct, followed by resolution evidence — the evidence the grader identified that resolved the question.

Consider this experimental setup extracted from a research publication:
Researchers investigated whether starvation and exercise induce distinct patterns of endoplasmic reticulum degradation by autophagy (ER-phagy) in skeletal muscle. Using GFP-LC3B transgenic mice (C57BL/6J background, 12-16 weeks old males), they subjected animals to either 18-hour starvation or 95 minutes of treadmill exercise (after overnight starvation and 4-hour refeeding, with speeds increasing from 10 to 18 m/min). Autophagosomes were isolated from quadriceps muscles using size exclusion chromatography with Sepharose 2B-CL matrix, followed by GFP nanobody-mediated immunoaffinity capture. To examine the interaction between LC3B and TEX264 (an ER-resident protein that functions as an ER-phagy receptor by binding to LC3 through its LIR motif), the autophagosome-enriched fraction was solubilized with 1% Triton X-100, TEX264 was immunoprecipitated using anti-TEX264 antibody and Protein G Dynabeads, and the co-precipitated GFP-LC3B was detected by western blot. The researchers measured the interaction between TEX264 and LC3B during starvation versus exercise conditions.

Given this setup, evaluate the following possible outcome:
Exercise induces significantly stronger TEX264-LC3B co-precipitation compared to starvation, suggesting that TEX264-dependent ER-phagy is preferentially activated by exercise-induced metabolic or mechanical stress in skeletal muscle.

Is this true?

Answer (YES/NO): NO